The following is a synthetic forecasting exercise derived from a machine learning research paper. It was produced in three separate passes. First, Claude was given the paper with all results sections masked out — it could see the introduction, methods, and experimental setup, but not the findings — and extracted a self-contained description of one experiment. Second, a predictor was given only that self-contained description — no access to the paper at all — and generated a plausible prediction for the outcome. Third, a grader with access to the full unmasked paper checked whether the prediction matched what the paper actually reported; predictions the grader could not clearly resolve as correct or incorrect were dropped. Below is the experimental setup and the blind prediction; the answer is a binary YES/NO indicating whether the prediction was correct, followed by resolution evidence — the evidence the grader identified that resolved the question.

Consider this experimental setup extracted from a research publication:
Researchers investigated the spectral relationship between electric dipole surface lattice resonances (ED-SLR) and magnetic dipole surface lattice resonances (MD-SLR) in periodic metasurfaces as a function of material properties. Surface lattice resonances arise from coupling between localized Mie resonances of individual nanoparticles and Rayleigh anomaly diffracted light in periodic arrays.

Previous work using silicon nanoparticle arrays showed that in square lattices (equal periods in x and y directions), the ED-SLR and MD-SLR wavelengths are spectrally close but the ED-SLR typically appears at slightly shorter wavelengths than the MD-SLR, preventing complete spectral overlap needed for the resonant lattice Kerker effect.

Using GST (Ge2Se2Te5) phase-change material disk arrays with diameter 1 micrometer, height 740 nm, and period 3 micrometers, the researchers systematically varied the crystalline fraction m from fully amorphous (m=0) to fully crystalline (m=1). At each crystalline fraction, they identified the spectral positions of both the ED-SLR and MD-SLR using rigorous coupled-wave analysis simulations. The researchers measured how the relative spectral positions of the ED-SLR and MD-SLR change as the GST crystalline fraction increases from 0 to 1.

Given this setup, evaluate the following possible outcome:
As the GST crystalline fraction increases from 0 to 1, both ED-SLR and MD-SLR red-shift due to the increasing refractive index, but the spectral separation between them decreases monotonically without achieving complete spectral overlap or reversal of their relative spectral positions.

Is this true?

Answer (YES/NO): NO